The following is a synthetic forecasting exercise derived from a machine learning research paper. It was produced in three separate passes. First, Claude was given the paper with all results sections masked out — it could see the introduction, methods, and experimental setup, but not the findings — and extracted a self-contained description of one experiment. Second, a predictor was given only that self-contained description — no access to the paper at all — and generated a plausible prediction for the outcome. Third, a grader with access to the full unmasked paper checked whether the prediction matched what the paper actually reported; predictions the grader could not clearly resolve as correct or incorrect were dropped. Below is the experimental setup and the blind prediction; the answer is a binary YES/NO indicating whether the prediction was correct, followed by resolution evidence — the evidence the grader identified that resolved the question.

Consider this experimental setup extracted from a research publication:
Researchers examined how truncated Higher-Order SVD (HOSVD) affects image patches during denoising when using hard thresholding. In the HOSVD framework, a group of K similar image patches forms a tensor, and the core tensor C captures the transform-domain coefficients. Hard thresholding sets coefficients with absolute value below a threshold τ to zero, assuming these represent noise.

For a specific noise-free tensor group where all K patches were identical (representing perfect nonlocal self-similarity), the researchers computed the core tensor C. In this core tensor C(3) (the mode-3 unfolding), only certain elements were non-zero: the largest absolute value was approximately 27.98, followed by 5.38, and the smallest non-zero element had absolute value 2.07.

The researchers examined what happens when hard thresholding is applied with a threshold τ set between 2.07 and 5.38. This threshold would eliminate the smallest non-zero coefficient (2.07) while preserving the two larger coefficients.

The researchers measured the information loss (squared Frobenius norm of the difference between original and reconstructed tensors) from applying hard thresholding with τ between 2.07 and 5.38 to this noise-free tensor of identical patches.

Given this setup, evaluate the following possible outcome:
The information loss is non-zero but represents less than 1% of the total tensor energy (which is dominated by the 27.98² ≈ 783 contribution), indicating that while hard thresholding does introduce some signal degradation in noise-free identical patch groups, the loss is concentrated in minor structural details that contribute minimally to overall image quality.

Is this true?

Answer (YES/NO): NO